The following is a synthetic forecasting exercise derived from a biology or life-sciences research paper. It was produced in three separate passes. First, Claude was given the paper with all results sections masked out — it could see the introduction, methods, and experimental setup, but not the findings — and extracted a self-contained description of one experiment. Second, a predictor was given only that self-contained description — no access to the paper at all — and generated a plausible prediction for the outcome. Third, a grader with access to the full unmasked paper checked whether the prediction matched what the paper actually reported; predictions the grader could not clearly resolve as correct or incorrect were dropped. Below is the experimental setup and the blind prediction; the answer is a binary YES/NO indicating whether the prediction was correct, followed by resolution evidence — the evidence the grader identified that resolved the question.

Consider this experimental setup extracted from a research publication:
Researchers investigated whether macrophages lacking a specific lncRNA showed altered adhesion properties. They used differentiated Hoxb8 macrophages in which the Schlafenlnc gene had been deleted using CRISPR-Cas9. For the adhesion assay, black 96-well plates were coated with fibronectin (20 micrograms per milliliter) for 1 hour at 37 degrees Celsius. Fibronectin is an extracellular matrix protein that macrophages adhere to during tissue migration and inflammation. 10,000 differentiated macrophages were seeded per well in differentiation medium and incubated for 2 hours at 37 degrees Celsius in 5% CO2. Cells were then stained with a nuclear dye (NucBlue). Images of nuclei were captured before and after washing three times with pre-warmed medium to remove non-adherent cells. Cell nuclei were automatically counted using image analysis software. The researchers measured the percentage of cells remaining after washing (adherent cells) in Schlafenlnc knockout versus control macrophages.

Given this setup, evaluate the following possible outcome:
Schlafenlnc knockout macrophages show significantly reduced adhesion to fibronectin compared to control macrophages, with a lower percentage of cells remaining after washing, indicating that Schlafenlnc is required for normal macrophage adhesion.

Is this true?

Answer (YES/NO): YES